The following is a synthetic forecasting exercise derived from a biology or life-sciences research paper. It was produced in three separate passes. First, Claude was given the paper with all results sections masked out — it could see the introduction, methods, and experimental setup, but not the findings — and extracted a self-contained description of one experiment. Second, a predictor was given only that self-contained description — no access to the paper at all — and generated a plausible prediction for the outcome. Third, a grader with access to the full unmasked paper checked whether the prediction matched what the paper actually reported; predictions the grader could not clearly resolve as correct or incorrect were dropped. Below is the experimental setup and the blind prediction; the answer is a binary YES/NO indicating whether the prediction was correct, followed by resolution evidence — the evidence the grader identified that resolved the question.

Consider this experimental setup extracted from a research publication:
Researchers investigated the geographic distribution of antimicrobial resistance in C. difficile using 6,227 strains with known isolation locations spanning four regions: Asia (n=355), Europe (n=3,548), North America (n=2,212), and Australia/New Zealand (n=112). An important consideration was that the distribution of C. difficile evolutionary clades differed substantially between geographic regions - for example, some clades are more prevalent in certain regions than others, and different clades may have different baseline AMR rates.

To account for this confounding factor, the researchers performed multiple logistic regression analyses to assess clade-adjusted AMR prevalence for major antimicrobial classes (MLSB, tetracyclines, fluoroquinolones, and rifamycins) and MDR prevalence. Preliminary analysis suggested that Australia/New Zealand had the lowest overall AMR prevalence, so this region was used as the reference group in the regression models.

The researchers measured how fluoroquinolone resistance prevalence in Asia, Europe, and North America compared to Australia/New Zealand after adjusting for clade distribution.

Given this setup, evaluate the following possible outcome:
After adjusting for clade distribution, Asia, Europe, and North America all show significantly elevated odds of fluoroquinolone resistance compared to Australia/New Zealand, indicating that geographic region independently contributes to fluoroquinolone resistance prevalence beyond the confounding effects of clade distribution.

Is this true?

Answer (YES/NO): YES